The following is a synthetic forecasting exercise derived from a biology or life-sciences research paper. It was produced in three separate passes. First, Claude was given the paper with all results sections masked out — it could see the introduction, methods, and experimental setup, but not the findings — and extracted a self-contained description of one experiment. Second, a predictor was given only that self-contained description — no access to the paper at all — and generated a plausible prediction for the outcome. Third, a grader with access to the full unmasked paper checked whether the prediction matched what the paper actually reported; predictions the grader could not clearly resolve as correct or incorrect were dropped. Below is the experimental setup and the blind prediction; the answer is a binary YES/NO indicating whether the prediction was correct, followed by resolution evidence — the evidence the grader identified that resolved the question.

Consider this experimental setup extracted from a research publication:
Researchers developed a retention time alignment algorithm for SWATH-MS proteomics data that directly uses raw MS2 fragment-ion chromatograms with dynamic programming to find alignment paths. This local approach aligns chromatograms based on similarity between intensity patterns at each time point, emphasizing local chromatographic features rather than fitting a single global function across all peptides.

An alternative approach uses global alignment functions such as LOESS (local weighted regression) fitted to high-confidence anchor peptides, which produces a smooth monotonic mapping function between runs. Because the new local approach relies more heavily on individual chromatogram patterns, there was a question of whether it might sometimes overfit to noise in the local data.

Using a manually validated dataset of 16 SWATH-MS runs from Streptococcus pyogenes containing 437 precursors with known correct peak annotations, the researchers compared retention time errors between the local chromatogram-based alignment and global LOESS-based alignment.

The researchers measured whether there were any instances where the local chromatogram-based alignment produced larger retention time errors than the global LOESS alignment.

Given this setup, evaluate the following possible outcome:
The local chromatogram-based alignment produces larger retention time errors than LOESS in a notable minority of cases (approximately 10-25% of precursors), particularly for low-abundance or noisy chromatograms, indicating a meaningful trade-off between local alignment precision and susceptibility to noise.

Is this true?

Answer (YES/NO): NO